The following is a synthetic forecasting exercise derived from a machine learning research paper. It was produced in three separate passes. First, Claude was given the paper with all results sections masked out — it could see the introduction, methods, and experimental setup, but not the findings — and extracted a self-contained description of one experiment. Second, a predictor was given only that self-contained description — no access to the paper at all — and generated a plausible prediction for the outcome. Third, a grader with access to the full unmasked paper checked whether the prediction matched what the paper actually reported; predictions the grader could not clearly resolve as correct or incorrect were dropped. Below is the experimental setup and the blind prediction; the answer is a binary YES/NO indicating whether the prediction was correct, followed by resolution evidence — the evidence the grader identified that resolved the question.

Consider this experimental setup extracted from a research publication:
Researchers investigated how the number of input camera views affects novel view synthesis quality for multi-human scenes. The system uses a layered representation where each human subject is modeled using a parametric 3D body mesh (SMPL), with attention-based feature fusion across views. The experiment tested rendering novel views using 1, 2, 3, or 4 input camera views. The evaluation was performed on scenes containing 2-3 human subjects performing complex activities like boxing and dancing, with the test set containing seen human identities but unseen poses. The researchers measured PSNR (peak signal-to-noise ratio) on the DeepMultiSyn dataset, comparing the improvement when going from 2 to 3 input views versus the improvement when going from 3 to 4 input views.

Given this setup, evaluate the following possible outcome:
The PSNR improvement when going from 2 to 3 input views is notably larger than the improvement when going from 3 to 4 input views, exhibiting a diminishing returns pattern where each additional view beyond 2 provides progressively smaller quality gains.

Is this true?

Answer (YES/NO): YES